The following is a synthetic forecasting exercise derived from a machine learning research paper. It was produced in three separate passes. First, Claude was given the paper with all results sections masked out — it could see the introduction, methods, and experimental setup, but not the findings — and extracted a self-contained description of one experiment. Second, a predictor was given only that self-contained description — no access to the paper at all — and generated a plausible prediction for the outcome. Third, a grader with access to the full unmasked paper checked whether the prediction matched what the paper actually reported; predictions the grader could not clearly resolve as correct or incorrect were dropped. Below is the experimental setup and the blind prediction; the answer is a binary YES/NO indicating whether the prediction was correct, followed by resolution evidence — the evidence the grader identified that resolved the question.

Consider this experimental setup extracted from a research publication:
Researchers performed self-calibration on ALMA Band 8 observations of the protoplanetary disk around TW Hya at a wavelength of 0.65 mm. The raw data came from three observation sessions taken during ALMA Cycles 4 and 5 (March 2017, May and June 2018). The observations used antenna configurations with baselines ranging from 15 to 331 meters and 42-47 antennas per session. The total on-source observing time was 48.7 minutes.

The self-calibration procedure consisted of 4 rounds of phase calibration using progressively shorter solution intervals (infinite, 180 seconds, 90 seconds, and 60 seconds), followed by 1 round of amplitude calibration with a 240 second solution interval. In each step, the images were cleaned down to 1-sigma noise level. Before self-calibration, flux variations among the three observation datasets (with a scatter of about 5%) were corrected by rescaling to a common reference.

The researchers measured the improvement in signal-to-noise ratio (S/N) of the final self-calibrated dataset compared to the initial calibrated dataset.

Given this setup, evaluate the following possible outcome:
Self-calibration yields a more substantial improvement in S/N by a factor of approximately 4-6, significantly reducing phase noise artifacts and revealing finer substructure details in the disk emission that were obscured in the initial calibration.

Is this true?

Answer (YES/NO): NO